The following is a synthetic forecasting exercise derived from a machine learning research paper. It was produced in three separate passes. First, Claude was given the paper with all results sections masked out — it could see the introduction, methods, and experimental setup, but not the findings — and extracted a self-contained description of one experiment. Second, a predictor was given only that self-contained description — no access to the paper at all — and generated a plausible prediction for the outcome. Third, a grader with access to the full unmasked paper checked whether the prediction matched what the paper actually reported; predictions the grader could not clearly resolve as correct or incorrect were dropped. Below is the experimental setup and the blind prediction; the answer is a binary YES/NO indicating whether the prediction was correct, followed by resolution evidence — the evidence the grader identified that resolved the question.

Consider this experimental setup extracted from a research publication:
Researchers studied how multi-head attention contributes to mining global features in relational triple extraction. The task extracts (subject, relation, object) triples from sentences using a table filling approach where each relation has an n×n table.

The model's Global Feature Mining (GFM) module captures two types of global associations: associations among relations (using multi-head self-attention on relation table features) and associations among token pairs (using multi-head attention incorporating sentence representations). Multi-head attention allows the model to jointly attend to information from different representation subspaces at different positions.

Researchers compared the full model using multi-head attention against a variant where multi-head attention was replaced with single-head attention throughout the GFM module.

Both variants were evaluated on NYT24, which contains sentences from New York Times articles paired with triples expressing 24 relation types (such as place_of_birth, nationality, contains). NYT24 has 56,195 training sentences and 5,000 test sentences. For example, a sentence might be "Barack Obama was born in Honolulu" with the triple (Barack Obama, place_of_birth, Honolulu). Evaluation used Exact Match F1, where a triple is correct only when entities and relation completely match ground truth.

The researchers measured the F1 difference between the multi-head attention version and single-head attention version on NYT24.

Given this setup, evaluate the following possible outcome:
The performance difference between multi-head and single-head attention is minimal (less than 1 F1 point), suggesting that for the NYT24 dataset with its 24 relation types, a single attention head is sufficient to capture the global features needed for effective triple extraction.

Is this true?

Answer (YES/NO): NO